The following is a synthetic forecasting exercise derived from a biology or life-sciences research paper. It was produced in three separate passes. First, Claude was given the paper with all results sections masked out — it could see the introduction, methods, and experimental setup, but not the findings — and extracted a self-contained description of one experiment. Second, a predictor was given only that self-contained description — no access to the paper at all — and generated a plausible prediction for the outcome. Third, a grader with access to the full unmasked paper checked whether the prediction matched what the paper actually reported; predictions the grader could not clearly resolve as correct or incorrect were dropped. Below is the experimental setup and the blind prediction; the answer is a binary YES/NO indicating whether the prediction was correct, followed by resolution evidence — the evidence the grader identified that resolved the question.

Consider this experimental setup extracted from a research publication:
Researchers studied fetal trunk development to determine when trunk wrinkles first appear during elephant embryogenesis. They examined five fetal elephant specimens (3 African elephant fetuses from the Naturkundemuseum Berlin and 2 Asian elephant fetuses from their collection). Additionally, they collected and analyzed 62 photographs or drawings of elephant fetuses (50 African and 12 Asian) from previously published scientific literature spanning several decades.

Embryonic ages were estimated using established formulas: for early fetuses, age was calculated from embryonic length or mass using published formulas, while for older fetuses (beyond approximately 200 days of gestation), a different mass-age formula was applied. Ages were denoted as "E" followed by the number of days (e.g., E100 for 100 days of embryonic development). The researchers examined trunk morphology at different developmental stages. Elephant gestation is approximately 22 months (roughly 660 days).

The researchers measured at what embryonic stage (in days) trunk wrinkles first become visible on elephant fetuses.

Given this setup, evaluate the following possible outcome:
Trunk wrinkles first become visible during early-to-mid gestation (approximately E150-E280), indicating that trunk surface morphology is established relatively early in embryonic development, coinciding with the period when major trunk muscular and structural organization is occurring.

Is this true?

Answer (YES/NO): NO